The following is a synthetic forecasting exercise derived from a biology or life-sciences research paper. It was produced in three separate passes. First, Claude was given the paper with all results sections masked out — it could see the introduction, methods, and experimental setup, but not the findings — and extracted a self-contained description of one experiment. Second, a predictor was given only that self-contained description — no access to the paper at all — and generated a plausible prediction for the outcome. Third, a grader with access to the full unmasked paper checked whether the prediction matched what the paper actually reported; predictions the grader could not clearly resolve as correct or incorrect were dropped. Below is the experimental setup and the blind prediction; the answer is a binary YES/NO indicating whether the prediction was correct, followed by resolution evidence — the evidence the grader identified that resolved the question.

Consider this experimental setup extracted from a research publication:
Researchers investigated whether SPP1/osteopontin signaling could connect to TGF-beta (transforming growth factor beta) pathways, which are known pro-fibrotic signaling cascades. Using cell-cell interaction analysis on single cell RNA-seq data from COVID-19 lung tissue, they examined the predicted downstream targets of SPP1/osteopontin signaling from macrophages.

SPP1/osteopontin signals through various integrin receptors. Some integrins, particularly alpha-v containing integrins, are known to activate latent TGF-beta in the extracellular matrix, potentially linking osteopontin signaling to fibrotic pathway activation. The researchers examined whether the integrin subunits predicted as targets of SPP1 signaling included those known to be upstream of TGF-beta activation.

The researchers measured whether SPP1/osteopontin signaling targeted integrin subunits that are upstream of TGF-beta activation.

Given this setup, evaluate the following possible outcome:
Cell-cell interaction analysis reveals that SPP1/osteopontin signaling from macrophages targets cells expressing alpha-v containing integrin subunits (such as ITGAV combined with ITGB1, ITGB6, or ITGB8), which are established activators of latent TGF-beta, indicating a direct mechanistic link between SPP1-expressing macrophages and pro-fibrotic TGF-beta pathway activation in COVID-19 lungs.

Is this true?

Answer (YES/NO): YES